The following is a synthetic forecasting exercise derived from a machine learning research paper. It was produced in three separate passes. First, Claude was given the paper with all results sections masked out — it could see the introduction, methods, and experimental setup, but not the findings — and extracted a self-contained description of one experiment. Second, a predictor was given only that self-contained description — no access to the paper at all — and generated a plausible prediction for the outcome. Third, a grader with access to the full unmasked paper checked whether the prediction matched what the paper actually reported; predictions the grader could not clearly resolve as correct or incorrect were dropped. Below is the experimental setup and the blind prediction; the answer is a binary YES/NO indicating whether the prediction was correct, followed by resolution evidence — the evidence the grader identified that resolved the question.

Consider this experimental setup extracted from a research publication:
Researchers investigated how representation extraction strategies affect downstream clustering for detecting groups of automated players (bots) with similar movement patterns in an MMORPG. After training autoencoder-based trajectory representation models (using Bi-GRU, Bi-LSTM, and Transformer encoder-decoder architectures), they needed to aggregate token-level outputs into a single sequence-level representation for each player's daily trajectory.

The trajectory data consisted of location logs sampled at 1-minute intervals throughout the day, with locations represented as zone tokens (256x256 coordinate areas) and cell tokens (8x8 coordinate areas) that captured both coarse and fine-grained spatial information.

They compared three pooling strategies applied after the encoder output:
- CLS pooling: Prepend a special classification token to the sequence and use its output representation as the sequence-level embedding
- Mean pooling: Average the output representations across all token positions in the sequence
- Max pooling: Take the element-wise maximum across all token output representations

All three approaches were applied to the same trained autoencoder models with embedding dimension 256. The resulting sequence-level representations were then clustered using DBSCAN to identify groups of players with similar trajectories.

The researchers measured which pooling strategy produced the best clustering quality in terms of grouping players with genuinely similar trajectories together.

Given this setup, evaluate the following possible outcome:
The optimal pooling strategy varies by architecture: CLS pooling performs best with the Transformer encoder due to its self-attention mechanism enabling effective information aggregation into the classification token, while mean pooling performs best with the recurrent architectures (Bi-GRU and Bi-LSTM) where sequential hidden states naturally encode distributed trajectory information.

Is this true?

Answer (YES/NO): NO